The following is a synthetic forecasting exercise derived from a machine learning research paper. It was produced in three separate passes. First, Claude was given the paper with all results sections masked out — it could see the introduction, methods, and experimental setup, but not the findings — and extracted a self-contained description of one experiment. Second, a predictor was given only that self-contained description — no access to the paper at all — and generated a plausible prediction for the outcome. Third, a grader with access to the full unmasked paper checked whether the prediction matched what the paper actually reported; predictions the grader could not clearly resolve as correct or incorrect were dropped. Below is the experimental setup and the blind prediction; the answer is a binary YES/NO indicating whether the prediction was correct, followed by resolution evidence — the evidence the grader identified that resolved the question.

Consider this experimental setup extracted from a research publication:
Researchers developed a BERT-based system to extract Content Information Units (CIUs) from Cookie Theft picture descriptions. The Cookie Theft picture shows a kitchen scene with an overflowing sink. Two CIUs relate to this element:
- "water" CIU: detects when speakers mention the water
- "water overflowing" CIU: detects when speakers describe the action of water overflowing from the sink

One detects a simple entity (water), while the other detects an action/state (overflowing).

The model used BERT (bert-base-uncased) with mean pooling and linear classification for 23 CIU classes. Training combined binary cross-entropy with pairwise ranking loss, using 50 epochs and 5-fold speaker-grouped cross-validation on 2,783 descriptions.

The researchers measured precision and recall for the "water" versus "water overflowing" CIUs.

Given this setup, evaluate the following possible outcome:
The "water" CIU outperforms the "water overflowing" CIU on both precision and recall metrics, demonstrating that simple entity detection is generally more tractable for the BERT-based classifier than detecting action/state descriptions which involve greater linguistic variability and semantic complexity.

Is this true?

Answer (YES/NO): YES